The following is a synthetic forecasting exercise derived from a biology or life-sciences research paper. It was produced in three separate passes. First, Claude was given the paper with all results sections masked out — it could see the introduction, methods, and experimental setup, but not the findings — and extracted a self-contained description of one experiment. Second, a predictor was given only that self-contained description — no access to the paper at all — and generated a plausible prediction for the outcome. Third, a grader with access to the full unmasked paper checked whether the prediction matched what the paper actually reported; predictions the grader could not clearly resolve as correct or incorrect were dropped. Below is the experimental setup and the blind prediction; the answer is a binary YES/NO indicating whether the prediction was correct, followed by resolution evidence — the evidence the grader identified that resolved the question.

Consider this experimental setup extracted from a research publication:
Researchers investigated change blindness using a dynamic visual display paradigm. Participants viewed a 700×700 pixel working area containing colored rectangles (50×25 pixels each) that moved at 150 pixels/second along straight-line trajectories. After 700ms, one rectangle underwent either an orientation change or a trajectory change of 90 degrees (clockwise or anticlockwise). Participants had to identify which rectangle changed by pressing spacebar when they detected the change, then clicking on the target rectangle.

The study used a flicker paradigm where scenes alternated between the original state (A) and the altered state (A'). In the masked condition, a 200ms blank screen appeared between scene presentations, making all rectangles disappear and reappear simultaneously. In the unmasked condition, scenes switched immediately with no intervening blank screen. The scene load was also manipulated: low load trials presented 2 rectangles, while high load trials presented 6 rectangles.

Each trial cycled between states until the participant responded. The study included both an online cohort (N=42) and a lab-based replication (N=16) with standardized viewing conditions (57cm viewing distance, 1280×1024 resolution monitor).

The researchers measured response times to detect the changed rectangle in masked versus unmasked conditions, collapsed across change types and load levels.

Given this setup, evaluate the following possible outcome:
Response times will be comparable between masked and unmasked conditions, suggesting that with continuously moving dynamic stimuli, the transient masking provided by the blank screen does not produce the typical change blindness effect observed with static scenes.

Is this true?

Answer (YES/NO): NO